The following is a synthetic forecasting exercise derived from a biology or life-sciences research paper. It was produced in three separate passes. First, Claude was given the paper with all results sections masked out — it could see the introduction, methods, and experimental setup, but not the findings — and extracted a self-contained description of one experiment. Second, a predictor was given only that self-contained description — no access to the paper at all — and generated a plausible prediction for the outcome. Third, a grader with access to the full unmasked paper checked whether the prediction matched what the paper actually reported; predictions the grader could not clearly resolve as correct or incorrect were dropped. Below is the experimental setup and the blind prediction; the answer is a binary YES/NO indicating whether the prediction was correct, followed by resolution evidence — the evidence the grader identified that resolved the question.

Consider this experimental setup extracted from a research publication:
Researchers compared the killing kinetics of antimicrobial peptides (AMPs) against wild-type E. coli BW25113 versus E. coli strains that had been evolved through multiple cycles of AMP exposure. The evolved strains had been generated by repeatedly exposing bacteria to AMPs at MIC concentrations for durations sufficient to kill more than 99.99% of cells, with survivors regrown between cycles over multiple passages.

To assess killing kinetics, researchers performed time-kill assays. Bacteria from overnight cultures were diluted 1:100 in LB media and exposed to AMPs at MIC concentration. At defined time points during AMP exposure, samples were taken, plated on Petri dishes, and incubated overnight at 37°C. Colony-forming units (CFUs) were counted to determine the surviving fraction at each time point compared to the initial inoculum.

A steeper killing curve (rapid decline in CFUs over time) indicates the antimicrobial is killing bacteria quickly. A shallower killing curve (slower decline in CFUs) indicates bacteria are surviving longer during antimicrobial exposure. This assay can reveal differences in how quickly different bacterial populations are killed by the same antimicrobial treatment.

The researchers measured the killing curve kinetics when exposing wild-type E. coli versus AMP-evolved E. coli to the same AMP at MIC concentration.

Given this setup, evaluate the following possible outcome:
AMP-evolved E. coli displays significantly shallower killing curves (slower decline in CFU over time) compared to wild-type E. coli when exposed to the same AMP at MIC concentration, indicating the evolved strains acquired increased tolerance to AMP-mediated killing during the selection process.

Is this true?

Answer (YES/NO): NO